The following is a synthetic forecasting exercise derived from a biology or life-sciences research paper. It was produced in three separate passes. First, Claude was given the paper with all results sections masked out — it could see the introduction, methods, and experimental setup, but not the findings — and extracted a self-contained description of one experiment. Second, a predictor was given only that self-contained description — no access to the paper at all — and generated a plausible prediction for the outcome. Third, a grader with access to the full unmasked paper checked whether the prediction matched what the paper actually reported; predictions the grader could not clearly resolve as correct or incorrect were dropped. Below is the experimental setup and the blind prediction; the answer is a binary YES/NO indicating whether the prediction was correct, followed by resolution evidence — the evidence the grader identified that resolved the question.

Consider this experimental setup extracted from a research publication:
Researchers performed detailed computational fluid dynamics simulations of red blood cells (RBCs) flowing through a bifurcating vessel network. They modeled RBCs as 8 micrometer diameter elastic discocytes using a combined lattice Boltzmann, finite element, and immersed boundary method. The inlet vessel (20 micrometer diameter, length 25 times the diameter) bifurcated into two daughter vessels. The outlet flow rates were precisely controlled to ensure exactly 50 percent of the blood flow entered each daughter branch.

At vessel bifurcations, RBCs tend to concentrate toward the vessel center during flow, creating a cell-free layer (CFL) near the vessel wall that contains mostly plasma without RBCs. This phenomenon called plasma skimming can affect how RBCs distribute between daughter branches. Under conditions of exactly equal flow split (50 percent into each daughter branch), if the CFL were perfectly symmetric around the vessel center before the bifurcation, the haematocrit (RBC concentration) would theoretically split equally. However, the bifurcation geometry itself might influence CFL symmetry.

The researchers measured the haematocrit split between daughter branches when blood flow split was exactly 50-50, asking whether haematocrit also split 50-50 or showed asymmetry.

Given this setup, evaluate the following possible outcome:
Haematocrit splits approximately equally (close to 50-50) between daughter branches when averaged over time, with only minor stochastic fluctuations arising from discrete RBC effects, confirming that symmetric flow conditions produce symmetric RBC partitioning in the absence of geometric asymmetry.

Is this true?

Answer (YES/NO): NO